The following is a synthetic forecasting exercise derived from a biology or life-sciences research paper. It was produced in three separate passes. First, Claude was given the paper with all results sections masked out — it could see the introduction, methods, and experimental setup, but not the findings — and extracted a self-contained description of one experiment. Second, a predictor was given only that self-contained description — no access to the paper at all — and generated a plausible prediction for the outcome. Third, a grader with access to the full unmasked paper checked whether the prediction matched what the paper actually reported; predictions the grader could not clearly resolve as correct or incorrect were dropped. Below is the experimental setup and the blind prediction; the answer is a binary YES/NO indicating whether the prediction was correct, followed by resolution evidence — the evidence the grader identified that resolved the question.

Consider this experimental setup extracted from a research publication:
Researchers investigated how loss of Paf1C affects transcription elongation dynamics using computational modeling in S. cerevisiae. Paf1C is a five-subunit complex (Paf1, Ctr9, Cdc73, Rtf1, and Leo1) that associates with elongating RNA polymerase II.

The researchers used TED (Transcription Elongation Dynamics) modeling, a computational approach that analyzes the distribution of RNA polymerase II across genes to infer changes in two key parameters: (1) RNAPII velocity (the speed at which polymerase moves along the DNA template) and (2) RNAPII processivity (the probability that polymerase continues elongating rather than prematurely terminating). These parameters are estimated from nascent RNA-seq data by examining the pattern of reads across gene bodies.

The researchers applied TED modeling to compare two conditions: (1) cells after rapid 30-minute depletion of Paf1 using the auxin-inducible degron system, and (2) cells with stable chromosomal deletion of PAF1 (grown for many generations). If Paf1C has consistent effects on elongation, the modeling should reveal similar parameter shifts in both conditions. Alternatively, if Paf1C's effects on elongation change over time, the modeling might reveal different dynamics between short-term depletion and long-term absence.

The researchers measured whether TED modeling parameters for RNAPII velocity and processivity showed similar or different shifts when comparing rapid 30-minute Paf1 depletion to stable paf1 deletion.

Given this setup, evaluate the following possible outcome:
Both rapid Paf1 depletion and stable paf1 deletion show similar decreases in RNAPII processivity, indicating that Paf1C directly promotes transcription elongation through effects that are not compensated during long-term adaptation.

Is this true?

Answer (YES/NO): YES